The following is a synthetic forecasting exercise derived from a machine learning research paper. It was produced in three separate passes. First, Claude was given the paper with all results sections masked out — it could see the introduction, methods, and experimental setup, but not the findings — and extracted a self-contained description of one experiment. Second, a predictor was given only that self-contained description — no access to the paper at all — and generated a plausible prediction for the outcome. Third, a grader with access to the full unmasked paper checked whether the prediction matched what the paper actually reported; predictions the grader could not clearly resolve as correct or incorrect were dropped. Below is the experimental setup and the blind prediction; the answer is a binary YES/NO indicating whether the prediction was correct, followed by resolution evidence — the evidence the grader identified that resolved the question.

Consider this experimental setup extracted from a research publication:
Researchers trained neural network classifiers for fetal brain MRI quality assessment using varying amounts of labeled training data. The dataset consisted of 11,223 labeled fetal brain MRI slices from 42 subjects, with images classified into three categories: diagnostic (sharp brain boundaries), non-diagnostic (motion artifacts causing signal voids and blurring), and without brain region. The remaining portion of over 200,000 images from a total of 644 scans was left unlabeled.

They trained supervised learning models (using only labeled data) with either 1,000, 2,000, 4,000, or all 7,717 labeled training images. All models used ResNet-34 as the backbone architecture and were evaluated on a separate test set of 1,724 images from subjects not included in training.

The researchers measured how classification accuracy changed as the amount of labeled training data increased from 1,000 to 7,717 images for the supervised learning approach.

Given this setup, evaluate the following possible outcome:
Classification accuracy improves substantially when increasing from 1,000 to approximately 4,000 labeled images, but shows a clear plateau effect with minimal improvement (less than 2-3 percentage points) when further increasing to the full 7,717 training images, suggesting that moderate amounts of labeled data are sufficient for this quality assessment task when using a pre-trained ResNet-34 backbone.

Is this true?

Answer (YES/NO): YES